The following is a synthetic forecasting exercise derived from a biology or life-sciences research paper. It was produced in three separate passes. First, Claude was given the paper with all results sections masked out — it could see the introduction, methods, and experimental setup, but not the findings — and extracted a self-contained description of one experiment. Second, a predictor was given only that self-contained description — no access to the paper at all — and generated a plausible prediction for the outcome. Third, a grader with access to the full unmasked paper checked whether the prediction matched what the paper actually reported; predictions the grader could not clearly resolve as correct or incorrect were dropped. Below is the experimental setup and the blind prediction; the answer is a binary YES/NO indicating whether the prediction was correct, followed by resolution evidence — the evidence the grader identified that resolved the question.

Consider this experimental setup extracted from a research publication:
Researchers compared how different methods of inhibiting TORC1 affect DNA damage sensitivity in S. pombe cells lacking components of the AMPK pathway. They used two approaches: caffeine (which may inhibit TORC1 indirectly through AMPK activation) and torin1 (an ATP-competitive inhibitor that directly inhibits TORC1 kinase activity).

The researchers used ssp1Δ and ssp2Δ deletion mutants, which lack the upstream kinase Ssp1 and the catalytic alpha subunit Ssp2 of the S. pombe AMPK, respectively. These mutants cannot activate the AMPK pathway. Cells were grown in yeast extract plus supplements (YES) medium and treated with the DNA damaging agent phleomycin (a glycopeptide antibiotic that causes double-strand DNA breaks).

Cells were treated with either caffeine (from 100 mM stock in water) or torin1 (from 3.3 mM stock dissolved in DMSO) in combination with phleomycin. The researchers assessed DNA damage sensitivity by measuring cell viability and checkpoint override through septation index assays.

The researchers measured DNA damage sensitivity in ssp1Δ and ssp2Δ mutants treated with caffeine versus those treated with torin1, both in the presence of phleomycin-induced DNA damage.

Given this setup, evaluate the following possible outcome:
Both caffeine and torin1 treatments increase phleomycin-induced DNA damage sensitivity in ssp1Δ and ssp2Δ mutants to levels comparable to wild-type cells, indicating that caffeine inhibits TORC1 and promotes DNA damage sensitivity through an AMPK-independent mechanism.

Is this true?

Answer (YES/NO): NO